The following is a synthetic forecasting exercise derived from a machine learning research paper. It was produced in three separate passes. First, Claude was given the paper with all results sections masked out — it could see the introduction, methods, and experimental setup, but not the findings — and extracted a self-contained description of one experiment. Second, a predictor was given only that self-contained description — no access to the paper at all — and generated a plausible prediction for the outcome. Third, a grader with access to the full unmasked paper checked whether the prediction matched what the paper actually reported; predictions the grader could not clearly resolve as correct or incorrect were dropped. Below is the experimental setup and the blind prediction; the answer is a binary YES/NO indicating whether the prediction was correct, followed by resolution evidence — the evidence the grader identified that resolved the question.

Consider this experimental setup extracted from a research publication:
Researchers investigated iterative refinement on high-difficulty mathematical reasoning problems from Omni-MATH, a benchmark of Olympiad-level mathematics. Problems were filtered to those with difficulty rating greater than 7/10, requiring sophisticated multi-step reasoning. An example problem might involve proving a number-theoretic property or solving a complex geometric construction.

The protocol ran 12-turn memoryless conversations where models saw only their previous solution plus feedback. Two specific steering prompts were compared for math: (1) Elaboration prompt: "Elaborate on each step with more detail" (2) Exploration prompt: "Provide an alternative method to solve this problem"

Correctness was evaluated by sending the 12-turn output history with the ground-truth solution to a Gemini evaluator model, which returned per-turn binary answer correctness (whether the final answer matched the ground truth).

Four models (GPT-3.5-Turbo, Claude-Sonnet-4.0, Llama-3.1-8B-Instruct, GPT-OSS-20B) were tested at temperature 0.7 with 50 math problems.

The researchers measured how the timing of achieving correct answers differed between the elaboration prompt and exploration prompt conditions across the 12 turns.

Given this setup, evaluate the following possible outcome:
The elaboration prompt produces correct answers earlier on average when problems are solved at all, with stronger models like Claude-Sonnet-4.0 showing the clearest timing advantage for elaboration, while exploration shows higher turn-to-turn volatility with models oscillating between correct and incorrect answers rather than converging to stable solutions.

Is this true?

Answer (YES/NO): NO